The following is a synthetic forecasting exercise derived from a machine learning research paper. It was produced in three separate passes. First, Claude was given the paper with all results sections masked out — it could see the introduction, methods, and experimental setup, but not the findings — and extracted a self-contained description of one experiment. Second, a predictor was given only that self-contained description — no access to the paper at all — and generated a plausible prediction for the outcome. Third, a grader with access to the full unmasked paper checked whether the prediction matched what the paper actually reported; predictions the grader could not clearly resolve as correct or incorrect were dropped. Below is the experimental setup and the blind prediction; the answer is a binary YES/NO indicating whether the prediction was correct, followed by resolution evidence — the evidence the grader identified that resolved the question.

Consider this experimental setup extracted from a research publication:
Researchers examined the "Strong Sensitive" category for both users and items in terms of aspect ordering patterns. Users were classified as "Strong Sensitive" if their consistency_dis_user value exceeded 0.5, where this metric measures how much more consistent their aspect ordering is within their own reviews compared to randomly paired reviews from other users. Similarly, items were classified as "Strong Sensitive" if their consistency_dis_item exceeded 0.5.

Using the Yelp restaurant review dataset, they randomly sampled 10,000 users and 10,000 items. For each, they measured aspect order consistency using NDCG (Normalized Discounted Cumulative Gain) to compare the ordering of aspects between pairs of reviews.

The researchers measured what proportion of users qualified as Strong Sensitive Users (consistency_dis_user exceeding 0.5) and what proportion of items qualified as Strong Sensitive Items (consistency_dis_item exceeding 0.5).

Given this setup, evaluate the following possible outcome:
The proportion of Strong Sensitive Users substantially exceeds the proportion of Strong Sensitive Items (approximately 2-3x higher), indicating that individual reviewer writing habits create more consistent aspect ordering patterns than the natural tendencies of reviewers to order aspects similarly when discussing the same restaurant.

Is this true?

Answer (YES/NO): NO